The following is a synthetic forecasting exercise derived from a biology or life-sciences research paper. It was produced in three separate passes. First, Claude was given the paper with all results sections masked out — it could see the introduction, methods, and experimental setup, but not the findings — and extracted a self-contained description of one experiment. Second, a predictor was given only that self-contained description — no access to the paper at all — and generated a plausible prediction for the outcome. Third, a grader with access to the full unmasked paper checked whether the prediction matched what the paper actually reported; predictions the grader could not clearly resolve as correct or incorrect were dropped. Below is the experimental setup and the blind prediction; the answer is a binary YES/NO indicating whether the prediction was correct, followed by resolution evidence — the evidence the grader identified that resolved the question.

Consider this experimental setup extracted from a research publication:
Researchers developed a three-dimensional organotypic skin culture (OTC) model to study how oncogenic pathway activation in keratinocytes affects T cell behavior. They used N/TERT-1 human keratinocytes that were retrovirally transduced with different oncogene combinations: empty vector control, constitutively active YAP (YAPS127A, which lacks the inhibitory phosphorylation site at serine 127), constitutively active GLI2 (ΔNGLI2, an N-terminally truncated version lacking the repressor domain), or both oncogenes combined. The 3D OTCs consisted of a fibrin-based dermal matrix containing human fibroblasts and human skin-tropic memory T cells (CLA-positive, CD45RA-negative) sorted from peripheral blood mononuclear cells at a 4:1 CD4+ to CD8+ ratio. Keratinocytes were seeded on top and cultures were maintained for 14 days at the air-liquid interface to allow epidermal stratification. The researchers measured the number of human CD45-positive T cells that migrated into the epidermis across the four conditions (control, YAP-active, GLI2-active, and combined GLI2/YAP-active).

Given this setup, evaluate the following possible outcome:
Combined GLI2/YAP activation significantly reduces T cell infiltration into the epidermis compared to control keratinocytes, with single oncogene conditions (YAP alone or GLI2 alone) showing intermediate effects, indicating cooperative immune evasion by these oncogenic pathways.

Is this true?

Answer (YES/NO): NO